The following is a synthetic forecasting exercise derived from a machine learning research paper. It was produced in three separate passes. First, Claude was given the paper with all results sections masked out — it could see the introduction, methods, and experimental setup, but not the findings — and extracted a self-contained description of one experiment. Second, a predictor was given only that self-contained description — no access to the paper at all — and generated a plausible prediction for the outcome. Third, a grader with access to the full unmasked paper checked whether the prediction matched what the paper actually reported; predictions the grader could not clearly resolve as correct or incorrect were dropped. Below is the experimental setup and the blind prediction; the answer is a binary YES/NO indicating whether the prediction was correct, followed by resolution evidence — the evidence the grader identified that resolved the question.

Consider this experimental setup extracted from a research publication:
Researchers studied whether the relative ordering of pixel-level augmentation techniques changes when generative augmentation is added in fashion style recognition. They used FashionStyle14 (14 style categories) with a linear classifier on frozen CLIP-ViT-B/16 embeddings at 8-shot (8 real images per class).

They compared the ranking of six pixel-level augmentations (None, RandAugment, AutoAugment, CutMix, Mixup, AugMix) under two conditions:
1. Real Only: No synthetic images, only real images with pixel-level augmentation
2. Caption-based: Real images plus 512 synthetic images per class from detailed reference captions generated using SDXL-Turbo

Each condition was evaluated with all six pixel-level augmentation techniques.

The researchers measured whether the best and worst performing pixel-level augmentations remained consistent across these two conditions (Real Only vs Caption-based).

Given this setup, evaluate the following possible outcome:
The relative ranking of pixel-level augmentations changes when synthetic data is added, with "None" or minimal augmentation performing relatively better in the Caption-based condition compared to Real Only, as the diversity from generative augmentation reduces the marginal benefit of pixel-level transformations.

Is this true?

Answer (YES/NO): NO